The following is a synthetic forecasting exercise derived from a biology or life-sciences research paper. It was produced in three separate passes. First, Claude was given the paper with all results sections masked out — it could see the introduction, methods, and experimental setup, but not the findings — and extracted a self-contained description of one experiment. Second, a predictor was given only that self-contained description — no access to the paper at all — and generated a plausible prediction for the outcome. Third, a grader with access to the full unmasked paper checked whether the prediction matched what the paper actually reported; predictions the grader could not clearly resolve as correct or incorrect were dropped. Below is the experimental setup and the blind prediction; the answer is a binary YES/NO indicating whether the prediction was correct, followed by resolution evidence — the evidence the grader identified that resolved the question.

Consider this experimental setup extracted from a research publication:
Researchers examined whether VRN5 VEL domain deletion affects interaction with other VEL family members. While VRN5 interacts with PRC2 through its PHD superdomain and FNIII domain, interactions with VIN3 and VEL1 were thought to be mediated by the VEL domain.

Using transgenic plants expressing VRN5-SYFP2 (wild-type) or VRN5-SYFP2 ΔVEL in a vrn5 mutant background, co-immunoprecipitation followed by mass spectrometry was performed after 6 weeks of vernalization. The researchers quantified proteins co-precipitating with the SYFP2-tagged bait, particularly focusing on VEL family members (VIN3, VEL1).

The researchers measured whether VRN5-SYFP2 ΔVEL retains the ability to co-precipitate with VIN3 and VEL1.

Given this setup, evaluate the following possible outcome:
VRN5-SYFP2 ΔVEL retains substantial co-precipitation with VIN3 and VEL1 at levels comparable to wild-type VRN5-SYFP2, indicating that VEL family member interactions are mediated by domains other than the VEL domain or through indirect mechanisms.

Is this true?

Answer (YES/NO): NO